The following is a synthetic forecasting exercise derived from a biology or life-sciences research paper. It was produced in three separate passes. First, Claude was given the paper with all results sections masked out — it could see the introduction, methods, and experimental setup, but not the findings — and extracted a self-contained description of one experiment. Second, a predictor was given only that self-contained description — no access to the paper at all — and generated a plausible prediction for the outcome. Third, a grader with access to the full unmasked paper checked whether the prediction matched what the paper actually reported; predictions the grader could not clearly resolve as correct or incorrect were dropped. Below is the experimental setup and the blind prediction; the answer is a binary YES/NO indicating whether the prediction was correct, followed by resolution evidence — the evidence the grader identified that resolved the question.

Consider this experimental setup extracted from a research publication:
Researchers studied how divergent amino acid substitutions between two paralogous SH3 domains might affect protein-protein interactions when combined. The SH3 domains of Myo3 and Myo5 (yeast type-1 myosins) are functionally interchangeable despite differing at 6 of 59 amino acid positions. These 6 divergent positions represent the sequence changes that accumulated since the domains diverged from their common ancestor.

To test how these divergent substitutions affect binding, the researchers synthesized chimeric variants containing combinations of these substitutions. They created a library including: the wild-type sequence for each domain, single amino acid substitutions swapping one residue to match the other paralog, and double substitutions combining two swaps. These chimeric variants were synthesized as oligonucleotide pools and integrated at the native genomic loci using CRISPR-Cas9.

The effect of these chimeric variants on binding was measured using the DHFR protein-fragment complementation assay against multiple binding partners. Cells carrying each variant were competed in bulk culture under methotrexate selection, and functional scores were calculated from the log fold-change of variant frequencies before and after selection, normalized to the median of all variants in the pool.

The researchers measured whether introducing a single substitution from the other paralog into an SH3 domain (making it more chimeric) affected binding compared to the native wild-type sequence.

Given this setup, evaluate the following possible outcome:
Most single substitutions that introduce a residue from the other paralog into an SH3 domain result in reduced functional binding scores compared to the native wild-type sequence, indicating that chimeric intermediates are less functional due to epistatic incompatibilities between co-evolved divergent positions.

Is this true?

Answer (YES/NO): NO